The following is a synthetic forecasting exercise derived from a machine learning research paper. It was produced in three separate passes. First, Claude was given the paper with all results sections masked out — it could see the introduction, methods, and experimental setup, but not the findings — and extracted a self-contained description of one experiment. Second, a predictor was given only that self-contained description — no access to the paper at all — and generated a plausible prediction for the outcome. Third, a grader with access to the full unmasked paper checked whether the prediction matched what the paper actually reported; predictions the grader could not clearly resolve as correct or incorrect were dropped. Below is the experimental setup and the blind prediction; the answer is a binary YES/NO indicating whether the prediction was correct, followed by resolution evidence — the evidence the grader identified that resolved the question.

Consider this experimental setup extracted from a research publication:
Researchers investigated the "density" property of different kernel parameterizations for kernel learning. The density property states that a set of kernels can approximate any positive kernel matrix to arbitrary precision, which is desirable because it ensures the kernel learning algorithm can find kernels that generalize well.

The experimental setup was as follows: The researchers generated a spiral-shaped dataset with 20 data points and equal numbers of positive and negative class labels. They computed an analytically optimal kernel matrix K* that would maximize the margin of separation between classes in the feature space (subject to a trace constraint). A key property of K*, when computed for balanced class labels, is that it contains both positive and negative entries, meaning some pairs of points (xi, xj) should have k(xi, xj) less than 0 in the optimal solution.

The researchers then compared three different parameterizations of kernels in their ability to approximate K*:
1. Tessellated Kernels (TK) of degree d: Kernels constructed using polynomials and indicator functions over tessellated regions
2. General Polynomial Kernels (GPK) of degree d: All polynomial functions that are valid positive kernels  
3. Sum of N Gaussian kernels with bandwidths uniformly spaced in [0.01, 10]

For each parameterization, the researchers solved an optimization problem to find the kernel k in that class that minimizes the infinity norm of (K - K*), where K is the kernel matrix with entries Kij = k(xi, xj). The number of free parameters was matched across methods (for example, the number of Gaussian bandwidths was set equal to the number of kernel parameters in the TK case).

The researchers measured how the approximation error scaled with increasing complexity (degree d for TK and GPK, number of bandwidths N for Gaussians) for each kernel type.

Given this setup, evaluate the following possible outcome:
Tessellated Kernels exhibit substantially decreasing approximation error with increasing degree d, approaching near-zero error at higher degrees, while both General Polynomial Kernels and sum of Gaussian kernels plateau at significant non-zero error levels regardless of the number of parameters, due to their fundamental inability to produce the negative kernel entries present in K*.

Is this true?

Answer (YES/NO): NO